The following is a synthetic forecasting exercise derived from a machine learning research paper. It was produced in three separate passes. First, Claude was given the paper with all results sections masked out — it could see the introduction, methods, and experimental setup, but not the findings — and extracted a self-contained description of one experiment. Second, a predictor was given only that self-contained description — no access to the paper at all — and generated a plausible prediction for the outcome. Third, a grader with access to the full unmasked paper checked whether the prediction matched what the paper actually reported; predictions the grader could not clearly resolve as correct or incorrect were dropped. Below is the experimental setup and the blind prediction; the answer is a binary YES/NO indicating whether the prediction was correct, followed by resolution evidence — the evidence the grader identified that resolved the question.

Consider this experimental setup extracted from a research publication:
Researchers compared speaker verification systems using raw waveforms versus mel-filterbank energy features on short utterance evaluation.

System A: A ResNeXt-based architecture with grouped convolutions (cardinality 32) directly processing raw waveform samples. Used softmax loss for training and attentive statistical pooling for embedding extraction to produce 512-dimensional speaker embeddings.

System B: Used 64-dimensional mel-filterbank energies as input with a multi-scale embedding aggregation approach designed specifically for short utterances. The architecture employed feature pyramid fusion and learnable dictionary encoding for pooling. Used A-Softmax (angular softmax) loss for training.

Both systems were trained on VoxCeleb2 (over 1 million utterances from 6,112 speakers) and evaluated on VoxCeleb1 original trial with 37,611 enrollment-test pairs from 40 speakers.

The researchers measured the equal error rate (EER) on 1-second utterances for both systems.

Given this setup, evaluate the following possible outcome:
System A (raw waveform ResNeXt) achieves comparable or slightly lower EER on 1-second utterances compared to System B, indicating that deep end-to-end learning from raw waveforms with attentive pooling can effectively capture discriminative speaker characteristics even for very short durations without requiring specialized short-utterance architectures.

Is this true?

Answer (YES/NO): NO